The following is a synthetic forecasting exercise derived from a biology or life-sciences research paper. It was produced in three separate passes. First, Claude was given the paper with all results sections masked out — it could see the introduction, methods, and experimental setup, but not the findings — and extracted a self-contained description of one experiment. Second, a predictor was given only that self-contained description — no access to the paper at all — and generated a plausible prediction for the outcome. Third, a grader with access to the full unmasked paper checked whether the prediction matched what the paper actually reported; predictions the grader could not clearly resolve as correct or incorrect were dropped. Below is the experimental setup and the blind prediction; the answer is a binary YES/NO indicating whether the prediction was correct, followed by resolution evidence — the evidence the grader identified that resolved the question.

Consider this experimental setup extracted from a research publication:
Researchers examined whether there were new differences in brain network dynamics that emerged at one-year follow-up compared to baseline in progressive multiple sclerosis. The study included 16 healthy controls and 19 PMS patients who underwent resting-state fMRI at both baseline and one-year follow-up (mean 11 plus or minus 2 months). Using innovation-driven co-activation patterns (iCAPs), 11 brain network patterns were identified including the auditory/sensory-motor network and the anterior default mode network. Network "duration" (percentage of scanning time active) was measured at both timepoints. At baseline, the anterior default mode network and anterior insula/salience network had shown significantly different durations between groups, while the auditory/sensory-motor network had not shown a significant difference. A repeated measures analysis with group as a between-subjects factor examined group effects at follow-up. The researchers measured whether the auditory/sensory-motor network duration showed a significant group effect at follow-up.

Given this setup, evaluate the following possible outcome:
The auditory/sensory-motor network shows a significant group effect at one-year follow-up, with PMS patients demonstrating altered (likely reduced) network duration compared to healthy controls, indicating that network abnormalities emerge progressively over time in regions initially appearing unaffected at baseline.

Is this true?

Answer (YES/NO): YES